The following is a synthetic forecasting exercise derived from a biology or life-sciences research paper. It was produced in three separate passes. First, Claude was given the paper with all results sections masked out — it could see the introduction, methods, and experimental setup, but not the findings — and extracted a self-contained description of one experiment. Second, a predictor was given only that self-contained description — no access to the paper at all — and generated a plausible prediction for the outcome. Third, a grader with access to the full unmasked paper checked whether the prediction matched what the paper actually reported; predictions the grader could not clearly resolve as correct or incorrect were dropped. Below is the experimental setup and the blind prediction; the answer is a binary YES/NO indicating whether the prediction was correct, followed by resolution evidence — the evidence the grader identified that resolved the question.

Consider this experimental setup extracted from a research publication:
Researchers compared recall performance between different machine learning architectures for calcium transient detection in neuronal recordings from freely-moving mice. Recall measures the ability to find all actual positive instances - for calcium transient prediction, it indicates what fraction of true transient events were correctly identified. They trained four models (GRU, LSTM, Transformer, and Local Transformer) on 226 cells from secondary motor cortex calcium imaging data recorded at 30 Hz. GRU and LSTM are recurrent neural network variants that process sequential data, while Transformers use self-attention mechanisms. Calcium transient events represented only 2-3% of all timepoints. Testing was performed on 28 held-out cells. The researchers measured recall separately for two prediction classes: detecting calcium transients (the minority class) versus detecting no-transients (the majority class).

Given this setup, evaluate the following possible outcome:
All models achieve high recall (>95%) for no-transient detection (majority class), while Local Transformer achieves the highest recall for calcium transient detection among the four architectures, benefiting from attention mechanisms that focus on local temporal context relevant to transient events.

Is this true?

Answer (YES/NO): NO